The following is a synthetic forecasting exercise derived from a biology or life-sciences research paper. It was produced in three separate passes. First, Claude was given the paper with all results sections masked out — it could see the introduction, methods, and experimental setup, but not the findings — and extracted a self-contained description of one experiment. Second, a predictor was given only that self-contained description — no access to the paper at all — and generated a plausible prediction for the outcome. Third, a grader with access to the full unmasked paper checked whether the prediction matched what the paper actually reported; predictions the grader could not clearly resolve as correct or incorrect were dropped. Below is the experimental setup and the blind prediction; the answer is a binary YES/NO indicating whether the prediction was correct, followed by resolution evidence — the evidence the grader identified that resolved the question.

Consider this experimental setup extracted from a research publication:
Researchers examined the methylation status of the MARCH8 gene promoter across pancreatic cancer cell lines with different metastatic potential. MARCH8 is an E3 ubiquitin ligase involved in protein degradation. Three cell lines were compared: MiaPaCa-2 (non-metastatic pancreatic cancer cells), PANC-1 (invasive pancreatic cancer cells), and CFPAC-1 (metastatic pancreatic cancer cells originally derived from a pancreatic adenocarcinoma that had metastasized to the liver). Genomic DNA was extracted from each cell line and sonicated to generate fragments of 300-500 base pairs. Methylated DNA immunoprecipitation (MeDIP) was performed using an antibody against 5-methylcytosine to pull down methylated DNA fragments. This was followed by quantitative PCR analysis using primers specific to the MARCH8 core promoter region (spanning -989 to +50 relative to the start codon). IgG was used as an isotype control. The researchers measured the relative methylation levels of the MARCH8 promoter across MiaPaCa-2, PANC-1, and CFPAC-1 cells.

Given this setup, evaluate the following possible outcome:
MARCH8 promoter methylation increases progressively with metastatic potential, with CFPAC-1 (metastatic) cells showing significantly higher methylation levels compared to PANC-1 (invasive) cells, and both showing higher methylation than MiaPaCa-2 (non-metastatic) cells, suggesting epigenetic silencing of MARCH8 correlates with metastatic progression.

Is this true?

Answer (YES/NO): NO